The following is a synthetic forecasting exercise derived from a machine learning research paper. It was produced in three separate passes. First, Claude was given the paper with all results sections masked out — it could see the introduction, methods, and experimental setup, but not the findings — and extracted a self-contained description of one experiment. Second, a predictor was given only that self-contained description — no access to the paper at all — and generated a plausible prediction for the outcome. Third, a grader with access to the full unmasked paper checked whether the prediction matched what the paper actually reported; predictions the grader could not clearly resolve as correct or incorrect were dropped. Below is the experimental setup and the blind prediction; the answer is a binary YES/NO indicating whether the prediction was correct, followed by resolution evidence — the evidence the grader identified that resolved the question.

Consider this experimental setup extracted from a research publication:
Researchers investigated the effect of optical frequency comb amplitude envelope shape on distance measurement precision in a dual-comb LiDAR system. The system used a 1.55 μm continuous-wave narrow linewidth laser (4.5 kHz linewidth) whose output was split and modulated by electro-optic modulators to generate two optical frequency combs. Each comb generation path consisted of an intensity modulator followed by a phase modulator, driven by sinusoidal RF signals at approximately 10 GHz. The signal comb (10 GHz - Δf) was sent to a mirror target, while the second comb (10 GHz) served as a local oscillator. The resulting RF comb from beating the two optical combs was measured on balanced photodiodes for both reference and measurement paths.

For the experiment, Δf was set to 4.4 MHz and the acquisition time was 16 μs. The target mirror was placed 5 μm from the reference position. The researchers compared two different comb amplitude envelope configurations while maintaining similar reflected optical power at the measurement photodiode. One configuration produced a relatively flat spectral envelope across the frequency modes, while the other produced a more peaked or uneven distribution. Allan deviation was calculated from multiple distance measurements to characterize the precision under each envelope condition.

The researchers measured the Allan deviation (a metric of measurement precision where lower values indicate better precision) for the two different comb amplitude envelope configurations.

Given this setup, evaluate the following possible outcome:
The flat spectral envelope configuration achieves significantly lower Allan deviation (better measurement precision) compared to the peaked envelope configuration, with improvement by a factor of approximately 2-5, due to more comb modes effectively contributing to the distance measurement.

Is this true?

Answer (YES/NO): YES